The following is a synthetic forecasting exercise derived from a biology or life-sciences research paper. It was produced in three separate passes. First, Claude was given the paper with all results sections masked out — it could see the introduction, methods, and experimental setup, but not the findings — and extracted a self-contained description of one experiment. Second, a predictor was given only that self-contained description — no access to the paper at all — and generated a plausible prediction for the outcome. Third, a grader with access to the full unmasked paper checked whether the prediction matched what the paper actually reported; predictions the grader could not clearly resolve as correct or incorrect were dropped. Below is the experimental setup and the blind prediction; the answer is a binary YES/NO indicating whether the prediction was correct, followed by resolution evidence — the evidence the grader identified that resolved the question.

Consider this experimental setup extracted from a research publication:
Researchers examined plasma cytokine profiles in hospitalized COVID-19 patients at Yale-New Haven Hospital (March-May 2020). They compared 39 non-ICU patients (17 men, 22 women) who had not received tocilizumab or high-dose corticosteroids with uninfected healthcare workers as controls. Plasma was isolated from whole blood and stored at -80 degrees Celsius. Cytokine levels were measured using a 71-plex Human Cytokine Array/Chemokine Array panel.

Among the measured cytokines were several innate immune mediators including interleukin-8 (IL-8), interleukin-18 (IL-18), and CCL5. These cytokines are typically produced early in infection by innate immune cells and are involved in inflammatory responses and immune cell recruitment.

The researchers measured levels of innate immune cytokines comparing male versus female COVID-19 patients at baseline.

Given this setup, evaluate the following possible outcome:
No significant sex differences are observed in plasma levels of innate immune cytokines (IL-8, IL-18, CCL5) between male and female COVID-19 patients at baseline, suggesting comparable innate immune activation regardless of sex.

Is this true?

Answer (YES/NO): NO